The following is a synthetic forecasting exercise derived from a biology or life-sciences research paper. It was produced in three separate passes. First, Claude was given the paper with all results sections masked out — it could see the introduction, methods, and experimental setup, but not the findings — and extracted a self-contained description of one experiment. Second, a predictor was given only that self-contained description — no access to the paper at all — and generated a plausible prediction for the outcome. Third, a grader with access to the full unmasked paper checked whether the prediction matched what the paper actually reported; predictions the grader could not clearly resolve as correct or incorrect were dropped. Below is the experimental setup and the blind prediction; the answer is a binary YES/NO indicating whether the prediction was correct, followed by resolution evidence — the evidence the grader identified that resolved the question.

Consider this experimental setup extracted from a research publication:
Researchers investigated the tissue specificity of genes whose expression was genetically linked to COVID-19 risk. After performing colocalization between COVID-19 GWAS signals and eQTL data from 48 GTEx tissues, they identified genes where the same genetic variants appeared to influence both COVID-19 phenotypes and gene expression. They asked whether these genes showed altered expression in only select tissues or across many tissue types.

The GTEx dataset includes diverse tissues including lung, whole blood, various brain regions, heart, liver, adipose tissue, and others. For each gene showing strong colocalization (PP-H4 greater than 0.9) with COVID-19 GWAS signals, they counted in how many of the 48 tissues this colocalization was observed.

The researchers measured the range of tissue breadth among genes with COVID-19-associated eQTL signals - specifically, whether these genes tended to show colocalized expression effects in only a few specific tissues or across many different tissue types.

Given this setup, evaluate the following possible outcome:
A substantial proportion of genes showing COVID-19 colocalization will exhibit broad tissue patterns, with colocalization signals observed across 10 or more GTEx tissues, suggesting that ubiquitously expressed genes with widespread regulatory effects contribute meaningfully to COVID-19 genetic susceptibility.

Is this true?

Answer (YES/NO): NO